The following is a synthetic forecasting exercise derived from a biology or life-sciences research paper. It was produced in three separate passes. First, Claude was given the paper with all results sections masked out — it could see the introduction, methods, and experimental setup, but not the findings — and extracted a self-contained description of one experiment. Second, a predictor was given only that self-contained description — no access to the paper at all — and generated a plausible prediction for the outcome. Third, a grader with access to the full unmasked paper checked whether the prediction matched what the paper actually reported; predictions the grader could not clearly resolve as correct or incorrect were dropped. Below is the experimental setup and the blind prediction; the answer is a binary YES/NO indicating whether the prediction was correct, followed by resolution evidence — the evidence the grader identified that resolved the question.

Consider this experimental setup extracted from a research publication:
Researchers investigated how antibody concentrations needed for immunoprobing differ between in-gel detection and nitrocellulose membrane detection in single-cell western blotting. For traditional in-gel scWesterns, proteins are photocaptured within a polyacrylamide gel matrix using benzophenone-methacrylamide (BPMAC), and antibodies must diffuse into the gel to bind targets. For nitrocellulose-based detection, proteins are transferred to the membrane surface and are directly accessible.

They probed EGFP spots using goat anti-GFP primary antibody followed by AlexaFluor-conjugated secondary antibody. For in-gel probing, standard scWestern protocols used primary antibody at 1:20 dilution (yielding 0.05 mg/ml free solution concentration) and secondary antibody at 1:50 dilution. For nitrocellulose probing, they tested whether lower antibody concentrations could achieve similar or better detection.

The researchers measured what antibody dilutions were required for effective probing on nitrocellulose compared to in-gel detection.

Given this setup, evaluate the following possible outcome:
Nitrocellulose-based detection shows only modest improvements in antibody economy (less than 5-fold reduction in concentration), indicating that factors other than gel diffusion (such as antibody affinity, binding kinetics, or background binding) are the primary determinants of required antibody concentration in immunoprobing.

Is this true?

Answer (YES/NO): NO